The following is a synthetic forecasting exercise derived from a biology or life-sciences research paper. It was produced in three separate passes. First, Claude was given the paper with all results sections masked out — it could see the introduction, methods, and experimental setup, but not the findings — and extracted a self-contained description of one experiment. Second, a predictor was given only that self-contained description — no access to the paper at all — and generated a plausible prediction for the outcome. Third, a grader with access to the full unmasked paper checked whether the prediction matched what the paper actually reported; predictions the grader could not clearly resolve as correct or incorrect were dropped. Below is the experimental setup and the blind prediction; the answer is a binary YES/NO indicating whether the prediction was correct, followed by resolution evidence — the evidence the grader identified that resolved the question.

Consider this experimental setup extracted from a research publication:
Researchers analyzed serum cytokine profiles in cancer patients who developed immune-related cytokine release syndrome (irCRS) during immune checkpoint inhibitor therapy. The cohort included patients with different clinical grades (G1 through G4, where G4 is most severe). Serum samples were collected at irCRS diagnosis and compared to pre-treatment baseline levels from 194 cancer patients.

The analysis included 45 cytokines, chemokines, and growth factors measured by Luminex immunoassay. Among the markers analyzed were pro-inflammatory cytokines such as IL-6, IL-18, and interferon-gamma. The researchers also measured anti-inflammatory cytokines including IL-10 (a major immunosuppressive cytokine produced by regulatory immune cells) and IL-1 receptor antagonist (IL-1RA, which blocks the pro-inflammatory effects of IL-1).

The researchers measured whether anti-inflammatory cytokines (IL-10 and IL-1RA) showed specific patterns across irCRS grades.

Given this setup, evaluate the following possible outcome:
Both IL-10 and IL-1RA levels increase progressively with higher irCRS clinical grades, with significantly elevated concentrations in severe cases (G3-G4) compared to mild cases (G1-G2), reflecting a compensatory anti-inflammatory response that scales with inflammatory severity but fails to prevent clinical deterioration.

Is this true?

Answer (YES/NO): NO